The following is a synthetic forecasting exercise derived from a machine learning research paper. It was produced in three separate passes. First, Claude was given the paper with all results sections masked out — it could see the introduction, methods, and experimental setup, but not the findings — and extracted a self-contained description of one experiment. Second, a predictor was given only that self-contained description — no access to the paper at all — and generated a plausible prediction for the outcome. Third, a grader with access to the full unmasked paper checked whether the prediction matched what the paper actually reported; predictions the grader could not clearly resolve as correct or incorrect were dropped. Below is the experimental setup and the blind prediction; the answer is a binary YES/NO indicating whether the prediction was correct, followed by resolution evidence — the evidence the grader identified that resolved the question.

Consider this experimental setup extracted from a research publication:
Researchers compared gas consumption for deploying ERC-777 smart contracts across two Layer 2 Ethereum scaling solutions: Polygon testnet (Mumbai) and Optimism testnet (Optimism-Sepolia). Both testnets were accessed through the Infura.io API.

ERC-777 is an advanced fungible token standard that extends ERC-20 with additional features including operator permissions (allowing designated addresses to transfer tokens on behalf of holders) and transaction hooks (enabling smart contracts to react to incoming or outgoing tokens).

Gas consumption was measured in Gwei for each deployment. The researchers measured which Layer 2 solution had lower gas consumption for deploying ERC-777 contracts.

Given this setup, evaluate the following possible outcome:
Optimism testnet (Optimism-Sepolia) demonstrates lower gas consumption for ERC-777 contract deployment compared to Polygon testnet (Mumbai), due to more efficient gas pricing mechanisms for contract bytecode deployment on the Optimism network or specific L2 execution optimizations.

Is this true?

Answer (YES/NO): NO